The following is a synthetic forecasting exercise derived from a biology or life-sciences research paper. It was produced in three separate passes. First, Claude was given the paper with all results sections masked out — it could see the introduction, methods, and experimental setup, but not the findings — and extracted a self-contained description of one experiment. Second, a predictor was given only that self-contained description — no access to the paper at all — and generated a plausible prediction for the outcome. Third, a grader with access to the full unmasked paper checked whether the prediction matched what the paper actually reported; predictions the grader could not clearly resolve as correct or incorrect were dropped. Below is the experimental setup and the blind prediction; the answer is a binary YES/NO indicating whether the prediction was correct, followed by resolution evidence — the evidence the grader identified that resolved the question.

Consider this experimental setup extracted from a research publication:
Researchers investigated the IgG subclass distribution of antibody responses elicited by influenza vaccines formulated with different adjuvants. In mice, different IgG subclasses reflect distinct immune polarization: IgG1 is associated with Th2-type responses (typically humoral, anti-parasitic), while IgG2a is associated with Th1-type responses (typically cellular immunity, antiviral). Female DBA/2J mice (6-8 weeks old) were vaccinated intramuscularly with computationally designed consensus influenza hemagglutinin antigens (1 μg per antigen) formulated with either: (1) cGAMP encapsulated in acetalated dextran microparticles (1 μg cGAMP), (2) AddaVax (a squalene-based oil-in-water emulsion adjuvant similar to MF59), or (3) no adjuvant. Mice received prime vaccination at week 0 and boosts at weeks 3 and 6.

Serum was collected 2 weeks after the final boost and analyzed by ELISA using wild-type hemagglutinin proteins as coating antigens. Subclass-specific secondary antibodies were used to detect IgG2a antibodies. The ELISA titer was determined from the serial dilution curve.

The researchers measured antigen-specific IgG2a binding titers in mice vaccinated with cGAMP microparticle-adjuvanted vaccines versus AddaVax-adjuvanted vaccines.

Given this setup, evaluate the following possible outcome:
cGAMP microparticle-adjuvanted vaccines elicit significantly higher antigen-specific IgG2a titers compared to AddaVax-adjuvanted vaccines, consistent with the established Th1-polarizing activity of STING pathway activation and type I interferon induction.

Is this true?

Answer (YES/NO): YES